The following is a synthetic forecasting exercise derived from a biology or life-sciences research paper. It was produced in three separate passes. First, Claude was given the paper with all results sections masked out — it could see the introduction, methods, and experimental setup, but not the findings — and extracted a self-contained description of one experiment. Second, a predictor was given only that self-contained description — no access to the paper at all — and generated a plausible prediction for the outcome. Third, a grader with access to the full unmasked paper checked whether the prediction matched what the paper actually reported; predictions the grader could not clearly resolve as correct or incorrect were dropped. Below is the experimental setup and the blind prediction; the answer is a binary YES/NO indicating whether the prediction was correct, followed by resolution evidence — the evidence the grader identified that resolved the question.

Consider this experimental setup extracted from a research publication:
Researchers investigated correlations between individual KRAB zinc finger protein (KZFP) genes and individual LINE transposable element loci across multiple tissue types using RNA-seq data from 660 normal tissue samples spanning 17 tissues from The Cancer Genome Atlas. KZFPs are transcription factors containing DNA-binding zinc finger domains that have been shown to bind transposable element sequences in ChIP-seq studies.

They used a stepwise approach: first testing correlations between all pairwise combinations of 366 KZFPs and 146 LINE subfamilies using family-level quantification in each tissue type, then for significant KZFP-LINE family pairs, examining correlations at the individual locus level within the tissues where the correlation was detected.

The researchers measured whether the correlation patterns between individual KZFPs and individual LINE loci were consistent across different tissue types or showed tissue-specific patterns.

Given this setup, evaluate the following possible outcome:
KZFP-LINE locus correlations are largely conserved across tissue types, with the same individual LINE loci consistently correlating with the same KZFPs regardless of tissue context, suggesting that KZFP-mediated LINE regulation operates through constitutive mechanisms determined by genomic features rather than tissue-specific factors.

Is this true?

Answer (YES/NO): NO